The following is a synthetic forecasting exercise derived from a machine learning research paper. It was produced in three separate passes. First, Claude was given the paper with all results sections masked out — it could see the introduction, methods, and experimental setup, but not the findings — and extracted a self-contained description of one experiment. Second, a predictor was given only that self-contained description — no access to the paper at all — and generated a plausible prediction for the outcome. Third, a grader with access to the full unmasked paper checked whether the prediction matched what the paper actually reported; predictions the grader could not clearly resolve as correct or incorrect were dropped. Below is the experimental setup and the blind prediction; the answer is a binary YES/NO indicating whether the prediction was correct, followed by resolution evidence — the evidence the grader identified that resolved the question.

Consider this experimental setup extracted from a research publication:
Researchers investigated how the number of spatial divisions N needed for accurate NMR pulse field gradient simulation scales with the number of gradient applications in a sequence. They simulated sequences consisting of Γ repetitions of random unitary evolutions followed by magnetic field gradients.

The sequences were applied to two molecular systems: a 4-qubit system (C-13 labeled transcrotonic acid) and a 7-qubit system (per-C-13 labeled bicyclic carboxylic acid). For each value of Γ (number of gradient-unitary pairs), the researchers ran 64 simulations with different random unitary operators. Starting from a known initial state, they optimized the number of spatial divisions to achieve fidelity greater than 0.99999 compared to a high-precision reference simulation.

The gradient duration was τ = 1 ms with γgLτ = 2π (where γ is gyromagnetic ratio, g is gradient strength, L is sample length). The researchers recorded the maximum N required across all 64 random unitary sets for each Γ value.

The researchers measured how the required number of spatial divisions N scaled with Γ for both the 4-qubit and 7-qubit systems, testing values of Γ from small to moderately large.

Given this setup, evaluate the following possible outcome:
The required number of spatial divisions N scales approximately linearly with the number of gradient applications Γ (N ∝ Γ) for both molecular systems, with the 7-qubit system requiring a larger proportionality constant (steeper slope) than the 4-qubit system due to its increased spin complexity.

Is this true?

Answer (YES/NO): NO